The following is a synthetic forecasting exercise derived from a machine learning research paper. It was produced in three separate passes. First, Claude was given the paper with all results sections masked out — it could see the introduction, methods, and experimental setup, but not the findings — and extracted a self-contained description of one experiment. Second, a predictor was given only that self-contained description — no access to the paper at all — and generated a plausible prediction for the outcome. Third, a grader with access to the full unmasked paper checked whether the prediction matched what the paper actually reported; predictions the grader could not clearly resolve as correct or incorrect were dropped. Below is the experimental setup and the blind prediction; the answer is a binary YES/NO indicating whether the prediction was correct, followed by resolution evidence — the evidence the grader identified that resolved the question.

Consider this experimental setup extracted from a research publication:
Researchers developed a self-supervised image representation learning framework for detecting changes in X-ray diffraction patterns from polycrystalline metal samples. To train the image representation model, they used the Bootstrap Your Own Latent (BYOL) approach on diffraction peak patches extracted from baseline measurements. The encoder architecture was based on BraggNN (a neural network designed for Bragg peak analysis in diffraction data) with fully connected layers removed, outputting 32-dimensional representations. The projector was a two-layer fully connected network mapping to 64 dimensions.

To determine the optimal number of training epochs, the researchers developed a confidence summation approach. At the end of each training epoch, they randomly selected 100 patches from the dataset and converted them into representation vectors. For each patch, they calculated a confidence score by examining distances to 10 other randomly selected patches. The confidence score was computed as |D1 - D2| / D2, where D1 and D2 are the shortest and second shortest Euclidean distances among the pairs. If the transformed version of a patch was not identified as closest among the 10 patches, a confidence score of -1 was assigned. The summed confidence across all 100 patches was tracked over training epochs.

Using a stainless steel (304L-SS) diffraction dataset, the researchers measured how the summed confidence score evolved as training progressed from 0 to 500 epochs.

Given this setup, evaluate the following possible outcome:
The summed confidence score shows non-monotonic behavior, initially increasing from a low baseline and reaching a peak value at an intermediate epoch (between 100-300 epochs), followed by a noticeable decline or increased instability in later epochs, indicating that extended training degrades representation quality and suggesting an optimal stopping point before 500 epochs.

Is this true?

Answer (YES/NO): NO